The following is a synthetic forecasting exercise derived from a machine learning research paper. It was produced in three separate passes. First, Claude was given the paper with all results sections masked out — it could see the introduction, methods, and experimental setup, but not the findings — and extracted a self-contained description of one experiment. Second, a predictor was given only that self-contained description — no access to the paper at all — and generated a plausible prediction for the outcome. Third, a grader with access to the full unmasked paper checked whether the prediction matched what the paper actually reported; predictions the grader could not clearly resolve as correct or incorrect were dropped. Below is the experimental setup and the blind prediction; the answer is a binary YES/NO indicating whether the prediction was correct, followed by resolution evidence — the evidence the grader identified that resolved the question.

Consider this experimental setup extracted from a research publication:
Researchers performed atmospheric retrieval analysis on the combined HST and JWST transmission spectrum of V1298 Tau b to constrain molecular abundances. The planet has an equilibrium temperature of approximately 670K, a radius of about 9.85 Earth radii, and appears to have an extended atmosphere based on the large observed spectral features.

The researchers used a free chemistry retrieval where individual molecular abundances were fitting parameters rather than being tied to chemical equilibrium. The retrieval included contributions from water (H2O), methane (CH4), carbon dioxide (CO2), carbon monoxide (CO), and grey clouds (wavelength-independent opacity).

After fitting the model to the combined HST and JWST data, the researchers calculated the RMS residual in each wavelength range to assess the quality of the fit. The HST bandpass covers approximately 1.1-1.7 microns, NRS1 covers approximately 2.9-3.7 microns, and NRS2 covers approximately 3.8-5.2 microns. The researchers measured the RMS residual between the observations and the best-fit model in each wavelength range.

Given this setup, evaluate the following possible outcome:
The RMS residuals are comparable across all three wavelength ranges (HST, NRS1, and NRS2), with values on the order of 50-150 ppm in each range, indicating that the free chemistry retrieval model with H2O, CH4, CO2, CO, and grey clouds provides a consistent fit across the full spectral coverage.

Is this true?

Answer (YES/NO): YES